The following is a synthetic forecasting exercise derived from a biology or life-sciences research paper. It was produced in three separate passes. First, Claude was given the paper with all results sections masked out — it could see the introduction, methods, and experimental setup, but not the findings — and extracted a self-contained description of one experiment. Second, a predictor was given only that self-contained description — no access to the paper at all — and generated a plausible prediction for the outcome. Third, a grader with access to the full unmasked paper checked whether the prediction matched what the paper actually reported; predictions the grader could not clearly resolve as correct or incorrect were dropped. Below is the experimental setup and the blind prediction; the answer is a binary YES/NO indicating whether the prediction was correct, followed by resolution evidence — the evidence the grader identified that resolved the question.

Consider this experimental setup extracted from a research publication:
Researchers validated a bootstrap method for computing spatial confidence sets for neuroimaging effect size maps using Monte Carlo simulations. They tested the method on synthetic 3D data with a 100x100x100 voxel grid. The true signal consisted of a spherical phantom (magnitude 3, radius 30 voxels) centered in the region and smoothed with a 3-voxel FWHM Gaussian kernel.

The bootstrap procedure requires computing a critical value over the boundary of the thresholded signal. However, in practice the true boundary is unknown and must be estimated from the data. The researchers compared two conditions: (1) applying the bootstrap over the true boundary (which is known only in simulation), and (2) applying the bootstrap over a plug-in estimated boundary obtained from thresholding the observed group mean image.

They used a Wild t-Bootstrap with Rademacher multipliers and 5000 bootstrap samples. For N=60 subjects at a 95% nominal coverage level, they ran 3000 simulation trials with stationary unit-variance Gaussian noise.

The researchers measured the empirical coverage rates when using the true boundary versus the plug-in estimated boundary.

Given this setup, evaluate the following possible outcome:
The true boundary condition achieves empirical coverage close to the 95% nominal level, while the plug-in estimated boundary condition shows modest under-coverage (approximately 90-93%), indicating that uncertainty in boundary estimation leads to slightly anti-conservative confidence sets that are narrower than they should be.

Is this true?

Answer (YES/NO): NO